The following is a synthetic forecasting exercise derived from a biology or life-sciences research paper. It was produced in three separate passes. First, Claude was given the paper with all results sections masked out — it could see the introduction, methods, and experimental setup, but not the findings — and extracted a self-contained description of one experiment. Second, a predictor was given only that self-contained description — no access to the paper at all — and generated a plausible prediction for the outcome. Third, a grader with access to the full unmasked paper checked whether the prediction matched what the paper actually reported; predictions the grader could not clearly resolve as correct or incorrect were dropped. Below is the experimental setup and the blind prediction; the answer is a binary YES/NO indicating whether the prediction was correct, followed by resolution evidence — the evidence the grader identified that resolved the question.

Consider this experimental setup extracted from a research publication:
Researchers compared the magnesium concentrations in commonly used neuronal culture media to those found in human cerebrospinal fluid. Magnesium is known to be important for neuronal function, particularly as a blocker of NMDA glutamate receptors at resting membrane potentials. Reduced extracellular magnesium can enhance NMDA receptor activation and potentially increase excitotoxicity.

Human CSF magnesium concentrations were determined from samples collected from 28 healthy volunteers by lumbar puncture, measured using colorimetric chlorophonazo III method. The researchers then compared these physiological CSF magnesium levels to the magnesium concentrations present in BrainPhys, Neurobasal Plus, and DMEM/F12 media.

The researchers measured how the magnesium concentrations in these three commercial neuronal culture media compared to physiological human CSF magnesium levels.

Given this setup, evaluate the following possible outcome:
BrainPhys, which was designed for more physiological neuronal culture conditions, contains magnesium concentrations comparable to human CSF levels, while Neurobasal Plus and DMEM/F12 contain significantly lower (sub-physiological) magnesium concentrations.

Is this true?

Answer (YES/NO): NO